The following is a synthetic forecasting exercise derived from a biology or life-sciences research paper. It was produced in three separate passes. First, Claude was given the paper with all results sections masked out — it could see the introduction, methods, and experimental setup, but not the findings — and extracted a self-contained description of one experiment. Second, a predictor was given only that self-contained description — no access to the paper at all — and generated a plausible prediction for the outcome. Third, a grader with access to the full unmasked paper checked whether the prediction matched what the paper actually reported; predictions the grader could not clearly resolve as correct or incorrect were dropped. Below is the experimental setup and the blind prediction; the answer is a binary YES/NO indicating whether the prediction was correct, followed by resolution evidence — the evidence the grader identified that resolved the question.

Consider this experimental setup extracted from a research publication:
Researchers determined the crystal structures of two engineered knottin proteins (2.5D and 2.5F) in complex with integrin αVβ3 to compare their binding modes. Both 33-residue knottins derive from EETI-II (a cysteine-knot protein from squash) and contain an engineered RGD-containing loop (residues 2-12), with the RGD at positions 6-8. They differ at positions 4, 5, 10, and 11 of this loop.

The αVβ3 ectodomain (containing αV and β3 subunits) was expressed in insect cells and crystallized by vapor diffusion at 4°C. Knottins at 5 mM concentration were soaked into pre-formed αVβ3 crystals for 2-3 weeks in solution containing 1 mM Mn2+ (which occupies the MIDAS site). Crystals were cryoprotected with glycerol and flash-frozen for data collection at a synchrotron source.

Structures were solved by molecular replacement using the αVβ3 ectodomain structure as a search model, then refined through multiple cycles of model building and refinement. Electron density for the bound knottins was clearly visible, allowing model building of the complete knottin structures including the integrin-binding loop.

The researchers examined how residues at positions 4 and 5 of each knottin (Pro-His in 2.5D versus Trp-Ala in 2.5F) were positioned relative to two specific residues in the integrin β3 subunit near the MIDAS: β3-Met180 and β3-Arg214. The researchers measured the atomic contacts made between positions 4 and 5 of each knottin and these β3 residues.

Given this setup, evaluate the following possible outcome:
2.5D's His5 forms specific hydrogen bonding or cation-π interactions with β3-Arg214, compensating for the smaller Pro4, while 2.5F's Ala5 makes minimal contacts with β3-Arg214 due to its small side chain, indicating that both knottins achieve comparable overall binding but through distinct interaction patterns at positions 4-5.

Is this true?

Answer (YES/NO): NO